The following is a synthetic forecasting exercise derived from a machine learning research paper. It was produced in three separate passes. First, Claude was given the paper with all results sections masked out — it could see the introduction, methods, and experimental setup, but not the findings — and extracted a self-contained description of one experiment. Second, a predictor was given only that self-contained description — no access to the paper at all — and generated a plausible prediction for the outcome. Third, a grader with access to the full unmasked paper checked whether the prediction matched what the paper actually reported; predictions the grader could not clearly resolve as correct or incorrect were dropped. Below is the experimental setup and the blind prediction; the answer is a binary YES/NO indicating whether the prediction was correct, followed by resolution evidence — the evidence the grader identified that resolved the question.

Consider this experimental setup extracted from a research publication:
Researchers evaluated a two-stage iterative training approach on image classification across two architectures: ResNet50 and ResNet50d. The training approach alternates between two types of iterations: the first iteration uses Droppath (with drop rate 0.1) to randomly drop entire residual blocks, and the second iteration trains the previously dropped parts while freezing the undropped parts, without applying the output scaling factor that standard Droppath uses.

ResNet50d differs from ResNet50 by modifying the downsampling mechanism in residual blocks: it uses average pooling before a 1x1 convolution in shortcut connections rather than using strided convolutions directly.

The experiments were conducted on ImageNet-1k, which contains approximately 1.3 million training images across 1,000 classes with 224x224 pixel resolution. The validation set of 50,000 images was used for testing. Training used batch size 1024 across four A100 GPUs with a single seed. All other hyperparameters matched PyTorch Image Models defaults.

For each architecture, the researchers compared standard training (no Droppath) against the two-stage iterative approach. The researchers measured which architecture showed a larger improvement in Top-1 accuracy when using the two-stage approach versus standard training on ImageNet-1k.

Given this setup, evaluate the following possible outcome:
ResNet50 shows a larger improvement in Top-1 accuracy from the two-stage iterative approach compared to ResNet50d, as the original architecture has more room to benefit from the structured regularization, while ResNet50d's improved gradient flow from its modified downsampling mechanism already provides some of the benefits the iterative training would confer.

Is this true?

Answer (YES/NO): NO